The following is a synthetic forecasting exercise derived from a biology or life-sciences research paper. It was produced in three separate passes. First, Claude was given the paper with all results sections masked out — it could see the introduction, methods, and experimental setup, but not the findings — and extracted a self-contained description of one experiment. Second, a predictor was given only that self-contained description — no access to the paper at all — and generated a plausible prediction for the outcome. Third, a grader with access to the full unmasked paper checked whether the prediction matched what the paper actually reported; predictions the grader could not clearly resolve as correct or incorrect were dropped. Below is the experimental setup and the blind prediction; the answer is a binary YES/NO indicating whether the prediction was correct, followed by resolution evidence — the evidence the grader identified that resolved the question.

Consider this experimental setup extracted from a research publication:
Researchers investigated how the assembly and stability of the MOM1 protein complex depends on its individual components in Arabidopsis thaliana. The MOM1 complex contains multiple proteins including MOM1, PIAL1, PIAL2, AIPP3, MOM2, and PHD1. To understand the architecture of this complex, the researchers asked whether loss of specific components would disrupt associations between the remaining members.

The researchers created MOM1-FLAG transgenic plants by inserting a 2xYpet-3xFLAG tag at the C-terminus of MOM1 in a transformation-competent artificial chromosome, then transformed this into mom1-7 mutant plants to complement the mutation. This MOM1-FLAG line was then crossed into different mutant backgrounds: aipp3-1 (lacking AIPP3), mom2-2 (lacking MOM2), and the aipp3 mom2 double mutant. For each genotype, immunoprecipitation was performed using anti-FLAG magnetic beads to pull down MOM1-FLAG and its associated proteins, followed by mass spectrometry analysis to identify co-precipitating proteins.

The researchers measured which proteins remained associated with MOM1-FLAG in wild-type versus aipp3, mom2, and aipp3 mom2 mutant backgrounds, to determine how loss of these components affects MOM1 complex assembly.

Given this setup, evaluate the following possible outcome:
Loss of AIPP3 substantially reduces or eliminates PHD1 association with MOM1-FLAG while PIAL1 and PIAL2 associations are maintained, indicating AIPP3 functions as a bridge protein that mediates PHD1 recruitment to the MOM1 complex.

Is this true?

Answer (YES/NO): YES